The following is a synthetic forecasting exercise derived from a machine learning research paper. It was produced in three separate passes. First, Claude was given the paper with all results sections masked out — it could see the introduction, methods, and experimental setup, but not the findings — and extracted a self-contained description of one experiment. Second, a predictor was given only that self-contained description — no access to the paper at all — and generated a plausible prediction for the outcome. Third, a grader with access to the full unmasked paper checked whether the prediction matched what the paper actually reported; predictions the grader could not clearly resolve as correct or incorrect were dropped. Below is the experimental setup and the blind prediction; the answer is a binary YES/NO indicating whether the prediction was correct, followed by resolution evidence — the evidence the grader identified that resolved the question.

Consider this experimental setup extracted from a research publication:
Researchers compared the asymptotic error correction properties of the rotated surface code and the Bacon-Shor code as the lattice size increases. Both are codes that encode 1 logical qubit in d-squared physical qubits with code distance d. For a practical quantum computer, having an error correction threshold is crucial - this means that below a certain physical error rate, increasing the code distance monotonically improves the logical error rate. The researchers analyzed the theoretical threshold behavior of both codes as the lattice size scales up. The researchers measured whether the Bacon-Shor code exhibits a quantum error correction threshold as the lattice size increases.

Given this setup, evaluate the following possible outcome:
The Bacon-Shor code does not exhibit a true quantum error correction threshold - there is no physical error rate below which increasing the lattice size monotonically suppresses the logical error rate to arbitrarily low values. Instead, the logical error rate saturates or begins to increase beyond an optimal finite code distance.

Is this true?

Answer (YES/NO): YES